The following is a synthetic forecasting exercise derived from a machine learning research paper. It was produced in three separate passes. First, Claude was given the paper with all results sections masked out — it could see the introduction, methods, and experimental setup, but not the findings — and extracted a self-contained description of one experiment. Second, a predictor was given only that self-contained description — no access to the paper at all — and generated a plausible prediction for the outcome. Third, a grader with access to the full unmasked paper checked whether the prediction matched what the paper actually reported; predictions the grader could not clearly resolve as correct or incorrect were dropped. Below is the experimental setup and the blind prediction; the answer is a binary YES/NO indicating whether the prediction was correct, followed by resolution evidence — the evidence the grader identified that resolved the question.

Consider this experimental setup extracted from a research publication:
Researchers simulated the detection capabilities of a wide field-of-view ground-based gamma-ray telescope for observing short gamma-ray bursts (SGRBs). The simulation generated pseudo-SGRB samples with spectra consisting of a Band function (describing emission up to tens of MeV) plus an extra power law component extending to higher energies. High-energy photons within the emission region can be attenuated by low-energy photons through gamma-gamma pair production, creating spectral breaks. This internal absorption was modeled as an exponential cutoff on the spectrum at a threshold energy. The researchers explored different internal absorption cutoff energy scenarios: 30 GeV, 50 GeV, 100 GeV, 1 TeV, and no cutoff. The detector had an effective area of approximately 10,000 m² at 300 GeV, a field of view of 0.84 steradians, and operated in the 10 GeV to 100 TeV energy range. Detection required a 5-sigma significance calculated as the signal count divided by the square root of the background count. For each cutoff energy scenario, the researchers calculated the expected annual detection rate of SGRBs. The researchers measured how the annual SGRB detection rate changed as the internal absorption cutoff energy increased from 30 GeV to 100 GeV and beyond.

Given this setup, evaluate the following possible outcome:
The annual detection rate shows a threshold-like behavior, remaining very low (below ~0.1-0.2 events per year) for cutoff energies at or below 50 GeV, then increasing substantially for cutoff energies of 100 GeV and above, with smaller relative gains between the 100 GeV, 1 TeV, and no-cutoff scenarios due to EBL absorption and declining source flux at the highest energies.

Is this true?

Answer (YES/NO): NO